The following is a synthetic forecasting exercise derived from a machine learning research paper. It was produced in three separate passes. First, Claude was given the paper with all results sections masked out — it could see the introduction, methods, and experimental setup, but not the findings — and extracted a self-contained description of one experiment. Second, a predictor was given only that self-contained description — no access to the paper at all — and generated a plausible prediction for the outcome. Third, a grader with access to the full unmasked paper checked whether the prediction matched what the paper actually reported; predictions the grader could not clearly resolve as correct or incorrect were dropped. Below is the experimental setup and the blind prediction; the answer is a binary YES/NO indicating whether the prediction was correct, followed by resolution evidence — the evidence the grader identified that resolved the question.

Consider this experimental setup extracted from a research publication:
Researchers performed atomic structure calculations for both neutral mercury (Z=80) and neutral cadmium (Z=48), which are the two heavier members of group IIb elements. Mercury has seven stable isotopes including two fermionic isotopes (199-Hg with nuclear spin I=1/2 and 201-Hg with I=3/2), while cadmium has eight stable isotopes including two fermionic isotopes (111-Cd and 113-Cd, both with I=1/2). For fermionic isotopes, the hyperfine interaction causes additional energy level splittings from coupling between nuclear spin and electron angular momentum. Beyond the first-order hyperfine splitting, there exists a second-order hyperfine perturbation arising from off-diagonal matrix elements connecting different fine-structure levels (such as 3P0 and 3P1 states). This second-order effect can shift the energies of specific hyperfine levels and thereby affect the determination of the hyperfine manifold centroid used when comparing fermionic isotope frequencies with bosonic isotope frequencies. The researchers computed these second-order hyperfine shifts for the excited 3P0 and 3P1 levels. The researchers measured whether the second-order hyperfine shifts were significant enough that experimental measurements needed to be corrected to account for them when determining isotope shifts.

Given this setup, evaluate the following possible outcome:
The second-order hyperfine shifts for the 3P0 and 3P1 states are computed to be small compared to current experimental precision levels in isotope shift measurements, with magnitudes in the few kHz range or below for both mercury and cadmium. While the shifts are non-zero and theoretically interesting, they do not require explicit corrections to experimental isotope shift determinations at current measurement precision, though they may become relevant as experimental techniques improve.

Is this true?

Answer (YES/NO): NO